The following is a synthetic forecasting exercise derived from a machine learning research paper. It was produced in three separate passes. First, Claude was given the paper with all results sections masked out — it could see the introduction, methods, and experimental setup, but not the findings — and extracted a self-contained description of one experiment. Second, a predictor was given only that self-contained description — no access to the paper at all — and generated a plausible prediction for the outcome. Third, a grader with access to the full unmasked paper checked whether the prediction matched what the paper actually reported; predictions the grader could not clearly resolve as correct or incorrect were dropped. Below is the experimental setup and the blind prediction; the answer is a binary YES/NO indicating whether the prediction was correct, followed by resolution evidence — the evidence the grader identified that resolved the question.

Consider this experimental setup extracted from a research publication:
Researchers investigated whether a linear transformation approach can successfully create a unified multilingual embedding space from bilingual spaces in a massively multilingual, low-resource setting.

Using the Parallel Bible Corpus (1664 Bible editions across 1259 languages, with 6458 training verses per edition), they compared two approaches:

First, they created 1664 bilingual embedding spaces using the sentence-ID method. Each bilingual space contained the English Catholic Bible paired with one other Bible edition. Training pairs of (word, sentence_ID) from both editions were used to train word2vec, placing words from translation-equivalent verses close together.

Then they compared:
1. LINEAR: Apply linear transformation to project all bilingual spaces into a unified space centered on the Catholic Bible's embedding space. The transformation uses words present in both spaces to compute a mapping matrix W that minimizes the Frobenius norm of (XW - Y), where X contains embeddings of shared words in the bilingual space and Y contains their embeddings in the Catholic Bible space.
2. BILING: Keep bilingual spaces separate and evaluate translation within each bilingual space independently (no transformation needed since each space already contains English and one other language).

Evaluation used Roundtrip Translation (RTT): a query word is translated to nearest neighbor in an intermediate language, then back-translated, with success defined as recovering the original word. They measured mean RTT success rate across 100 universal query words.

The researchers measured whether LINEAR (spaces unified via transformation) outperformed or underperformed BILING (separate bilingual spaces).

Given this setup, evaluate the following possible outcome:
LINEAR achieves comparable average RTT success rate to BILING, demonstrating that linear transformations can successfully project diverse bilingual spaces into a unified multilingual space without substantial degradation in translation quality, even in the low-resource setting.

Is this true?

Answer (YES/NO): NO